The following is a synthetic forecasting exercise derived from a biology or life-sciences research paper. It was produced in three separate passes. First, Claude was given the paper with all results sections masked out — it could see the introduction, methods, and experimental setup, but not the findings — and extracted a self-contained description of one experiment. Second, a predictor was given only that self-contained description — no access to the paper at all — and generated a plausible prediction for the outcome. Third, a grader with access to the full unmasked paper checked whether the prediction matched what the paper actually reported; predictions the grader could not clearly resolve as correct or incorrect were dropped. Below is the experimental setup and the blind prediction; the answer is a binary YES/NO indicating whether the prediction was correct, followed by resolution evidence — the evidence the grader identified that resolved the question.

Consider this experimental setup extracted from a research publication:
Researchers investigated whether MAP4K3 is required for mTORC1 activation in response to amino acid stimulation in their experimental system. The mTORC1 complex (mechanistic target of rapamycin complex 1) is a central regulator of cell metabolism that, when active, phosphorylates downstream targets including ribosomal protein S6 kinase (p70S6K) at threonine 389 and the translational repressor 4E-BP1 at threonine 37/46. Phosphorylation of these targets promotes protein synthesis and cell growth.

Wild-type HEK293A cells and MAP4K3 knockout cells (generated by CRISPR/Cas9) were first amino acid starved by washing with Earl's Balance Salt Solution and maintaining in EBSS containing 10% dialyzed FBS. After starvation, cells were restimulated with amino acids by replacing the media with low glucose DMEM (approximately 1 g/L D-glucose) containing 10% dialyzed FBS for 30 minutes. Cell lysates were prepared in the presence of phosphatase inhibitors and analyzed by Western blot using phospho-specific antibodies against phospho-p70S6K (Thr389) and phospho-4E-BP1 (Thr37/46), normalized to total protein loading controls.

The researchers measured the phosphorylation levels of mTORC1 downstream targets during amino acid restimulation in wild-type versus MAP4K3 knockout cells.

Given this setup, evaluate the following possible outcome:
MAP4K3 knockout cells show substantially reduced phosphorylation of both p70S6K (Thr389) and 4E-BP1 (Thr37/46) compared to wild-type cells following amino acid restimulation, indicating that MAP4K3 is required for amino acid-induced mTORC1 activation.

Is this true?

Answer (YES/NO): YES